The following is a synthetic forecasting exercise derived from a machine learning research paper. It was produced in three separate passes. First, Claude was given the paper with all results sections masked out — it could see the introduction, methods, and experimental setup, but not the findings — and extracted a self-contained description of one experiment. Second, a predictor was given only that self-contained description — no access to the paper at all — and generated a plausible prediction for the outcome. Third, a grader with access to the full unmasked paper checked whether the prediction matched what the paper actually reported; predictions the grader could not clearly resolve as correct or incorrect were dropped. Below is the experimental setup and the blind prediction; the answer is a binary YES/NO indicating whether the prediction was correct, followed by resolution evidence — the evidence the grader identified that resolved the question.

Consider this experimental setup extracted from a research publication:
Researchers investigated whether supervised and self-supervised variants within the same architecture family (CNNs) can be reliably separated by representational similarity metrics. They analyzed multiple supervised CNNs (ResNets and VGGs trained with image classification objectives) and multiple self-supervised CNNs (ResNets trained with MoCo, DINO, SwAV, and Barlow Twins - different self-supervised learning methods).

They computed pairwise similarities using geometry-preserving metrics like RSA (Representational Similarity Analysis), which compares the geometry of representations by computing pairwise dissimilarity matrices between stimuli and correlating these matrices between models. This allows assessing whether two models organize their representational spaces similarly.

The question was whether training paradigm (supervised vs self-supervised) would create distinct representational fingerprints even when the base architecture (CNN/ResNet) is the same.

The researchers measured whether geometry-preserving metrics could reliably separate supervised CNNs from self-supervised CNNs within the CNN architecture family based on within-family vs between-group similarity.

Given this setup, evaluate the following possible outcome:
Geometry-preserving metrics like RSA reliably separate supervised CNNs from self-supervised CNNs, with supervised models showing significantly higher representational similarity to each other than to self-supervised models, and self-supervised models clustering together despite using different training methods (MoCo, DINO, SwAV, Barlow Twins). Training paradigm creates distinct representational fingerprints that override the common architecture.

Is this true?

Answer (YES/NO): YES